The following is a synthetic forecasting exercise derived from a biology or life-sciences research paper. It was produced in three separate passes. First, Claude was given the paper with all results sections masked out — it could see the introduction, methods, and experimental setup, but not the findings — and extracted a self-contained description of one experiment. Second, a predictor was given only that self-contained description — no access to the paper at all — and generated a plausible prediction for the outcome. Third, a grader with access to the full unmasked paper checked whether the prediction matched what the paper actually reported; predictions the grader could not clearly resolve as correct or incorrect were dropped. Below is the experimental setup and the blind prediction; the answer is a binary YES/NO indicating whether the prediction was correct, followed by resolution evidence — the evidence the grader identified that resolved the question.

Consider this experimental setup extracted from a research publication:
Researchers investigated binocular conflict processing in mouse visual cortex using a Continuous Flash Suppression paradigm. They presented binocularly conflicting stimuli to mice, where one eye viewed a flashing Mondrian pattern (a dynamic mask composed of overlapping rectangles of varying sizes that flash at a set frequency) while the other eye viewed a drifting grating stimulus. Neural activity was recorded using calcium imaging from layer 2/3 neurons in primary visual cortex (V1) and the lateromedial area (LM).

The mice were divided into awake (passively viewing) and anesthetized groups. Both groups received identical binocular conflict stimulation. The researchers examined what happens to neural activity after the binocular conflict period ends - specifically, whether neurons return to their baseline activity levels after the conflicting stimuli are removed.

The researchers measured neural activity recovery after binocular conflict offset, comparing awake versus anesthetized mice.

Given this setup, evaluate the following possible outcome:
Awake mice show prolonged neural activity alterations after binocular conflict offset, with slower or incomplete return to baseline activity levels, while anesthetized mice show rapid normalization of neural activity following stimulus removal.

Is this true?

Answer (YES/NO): NO